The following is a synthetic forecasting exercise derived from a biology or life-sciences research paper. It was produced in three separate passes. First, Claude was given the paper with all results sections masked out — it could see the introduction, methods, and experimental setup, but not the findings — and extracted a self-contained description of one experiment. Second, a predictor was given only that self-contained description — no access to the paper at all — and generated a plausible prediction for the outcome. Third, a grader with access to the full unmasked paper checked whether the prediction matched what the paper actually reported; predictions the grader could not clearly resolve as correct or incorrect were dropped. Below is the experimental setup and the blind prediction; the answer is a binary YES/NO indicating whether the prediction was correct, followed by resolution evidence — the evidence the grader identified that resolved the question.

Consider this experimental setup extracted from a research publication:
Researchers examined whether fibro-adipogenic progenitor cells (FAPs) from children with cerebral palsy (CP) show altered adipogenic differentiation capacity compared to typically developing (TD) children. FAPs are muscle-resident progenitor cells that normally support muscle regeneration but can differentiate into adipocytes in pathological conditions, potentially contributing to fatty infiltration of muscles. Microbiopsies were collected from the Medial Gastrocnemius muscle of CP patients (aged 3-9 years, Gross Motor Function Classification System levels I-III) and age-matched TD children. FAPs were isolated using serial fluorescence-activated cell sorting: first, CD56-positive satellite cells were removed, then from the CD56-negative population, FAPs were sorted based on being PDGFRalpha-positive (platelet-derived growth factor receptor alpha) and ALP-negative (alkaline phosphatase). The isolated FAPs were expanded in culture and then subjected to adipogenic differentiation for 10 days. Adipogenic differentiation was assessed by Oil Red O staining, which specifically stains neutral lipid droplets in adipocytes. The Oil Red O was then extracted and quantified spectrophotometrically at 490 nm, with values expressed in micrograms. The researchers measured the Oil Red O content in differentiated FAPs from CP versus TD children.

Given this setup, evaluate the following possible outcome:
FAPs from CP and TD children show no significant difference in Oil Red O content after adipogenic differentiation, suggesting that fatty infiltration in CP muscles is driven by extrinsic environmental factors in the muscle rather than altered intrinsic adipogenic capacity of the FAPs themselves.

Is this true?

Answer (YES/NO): YES